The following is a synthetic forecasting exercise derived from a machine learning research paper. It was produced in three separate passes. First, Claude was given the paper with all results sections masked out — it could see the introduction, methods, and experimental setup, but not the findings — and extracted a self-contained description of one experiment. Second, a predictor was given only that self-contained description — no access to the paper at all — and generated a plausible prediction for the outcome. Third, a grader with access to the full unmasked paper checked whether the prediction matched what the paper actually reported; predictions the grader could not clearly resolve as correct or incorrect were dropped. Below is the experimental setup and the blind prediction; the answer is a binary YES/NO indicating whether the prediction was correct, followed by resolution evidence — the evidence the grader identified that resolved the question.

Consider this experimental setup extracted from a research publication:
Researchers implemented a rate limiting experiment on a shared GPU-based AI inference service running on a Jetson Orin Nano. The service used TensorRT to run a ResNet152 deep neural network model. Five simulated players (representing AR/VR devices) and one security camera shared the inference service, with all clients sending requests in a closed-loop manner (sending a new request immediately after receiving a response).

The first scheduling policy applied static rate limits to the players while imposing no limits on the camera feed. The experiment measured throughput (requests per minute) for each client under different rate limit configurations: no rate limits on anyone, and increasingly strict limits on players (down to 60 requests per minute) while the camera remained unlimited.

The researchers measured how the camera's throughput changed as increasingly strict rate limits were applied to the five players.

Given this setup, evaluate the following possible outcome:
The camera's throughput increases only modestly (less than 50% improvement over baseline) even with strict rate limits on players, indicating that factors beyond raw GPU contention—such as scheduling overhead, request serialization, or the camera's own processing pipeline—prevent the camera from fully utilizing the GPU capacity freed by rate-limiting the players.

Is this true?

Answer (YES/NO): NO